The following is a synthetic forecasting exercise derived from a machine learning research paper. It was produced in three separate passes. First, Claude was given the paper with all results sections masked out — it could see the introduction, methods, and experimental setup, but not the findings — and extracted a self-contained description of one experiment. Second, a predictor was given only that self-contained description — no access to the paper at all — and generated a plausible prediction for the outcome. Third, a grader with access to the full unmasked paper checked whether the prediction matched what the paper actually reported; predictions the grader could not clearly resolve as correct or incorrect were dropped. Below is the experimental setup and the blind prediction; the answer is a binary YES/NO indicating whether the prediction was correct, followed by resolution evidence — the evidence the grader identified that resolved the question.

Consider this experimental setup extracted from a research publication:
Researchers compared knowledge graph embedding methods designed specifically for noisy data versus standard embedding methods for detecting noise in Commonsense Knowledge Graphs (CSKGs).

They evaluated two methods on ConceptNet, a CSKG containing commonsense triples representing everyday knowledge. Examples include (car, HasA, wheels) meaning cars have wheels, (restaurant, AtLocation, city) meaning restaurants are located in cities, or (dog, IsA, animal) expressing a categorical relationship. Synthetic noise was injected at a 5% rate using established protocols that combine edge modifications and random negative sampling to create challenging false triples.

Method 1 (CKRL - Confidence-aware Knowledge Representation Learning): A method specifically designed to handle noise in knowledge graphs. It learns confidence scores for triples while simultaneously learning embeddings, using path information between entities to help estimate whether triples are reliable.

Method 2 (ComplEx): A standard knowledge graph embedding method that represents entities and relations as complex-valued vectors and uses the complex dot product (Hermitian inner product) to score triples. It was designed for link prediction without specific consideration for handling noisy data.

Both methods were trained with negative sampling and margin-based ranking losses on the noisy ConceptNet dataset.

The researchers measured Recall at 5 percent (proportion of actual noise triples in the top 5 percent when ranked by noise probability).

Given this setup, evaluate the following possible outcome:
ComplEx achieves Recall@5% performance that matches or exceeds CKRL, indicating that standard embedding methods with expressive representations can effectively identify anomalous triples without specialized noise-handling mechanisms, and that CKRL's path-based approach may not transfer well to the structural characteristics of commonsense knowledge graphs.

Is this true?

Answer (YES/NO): YES